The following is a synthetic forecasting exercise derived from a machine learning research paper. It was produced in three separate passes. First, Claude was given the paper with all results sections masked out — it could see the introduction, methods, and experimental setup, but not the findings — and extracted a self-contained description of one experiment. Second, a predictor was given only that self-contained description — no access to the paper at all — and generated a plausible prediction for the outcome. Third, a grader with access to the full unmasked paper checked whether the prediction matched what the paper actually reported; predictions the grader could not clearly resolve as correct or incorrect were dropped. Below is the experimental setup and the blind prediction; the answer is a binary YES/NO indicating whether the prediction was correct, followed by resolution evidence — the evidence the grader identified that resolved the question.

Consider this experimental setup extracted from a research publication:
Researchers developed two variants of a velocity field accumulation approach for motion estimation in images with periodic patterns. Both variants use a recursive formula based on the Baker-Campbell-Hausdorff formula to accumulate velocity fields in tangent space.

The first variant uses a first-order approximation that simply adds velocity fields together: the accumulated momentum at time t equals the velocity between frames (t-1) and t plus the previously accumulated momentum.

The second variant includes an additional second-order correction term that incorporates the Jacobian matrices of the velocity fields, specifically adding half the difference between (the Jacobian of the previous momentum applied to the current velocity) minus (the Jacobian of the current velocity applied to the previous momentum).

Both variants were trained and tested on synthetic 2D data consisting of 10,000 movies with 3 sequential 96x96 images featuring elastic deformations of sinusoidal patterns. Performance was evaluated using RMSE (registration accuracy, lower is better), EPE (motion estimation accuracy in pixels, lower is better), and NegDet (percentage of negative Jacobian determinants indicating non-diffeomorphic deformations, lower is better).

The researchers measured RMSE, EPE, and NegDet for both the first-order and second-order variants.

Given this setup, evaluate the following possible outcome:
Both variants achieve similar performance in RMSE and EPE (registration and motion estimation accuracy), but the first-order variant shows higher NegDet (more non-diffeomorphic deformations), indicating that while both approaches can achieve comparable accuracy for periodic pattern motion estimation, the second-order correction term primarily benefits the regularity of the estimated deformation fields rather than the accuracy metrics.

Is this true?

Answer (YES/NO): YES